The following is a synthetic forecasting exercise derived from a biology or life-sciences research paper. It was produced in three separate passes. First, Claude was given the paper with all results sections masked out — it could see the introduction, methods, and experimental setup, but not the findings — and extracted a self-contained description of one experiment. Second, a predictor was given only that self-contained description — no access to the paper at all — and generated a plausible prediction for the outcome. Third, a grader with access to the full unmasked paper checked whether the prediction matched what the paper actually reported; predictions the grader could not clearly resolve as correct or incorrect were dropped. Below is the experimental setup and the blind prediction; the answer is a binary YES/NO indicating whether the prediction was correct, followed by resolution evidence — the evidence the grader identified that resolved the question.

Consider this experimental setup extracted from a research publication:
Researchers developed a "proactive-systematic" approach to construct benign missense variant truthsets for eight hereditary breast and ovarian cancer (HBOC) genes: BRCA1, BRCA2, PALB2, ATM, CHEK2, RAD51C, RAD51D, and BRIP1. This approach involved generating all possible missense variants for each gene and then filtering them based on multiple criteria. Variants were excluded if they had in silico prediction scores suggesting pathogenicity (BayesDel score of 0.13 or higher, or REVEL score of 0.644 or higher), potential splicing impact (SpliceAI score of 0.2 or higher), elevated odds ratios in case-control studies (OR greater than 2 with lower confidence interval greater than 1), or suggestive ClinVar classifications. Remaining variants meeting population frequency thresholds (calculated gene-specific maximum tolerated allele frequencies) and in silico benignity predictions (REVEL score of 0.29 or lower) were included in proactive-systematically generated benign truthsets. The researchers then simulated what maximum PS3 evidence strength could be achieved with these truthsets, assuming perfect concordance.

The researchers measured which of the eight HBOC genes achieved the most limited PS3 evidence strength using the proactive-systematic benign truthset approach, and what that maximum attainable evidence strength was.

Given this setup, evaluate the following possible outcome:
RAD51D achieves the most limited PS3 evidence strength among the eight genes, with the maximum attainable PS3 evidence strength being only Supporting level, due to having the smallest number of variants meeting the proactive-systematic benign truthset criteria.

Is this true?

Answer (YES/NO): NO